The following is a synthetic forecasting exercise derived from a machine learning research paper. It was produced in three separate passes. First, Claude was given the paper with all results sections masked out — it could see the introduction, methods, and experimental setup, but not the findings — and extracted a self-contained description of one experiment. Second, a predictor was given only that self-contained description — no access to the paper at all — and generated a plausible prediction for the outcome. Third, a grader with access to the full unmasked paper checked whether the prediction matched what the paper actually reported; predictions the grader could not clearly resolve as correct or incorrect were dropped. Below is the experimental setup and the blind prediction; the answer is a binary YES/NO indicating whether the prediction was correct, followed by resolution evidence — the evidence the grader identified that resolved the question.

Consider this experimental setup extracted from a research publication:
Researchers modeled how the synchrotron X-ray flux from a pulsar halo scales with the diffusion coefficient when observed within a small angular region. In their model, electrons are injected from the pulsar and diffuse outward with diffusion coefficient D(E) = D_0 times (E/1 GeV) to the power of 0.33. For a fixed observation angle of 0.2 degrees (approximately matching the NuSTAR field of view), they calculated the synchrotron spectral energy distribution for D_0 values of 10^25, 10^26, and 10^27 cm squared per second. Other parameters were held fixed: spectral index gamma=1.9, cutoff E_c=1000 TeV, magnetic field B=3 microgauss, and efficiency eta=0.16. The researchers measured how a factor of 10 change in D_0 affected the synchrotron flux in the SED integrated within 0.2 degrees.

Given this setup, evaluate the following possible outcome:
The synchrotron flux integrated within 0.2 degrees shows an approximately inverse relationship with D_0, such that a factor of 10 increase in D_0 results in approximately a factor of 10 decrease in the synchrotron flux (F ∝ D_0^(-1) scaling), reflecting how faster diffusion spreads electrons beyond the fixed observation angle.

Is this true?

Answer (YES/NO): YES